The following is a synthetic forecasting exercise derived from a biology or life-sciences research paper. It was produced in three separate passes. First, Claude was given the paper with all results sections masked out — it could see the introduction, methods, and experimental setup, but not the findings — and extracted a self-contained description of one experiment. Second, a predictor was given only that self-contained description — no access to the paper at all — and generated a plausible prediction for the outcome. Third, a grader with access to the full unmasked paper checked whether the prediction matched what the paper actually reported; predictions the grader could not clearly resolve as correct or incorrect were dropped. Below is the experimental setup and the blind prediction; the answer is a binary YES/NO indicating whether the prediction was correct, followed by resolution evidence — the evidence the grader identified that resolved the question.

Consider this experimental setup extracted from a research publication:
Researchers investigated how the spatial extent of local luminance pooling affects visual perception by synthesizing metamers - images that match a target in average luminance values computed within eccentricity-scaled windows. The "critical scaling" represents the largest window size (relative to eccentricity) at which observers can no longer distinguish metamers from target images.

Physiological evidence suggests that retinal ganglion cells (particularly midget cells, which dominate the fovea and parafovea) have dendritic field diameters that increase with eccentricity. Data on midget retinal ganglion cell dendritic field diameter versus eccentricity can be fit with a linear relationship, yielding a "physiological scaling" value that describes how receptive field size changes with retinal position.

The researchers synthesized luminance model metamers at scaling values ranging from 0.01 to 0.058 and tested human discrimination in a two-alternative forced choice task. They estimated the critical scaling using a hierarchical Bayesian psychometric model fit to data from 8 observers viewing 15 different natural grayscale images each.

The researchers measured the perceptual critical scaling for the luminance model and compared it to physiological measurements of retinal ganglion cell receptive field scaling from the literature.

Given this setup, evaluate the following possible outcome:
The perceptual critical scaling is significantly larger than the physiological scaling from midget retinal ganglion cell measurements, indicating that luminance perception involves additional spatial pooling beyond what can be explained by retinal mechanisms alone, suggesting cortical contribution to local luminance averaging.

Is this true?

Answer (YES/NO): NO